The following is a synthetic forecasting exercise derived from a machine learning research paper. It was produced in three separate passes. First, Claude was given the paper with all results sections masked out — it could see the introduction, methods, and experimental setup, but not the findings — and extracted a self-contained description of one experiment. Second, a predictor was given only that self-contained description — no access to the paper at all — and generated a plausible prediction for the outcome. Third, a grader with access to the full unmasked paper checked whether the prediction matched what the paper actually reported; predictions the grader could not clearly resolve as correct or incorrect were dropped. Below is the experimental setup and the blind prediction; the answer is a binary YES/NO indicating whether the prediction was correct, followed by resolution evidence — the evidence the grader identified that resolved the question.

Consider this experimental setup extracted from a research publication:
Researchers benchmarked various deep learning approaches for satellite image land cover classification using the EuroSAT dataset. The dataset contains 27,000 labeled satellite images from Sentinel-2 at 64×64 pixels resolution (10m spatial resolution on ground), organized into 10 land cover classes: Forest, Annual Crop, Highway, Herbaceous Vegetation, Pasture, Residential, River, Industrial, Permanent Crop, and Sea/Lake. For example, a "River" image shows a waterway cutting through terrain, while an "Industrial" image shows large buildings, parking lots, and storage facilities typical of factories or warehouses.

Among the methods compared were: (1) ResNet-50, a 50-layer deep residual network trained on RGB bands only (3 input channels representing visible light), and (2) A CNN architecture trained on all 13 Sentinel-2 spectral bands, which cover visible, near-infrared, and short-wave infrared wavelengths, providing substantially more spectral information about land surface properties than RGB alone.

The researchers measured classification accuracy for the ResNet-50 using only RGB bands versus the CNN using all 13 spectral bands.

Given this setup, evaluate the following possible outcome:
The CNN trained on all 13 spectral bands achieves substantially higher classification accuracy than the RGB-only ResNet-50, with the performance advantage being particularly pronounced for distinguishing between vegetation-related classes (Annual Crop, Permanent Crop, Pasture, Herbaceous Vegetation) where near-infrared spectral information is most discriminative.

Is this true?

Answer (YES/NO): NO